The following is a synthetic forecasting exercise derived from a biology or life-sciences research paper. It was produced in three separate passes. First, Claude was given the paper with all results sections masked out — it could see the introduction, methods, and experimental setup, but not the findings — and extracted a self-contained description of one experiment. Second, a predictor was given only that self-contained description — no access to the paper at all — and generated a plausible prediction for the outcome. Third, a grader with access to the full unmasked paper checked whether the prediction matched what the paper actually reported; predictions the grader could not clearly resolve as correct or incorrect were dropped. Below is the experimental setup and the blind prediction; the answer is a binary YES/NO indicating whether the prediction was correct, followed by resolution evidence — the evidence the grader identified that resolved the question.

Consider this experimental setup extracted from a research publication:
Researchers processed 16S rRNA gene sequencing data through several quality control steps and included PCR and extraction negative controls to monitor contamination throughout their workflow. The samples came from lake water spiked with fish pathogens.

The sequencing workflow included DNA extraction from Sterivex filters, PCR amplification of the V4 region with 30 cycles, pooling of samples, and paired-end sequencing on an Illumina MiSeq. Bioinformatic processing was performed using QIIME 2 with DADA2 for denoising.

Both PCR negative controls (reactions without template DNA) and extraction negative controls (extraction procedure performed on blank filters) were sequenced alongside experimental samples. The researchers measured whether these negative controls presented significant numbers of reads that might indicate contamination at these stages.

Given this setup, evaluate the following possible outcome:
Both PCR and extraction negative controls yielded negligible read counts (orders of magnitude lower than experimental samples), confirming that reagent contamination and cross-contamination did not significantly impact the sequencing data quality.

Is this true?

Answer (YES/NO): YES